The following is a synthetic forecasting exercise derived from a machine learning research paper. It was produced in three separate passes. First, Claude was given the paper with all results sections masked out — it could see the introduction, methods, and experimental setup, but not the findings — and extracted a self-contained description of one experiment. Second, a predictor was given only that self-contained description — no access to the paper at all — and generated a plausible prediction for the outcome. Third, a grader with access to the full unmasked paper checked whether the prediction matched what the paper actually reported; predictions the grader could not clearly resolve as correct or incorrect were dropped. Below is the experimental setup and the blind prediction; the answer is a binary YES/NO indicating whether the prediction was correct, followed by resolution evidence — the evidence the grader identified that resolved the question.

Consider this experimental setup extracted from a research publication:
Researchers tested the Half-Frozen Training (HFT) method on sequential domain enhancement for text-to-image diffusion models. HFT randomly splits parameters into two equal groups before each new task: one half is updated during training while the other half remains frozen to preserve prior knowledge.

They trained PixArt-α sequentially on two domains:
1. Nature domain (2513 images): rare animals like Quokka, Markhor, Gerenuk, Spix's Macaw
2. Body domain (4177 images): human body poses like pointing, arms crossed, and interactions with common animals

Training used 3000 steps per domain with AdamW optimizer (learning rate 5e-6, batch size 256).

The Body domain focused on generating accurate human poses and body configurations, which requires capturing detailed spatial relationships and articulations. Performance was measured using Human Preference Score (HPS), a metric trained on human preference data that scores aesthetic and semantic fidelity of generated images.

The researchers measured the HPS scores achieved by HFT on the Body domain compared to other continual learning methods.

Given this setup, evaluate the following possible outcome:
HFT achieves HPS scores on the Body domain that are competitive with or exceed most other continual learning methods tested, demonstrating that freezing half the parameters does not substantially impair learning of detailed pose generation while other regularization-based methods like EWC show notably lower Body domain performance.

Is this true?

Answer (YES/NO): NO